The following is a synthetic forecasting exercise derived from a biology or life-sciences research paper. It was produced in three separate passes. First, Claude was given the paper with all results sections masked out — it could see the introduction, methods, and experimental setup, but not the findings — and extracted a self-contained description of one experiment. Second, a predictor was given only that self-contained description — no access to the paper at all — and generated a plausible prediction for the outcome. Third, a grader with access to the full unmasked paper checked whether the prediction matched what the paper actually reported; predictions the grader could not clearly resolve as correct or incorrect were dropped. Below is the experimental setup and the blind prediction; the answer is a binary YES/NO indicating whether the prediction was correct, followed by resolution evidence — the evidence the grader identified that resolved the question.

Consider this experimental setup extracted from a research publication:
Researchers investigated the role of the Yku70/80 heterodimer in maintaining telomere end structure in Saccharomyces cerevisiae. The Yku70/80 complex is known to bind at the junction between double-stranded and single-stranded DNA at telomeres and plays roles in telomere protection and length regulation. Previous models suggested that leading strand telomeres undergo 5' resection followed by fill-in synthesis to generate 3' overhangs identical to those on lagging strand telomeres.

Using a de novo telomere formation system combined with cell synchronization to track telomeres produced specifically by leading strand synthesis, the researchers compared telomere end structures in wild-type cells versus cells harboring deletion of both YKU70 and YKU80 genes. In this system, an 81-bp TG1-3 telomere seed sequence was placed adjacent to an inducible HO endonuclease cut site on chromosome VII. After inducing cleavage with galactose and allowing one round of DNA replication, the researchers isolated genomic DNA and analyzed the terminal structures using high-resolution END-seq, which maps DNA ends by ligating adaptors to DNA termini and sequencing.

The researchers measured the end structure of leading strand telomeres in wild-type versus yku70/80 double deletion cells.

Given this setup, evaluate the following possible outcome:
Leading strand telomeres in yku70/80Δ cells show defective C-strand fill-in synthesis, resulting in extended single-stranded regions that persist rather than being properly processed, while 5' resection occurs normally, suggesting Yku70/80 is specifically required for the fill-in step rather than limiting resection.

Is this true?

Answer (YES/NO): NO